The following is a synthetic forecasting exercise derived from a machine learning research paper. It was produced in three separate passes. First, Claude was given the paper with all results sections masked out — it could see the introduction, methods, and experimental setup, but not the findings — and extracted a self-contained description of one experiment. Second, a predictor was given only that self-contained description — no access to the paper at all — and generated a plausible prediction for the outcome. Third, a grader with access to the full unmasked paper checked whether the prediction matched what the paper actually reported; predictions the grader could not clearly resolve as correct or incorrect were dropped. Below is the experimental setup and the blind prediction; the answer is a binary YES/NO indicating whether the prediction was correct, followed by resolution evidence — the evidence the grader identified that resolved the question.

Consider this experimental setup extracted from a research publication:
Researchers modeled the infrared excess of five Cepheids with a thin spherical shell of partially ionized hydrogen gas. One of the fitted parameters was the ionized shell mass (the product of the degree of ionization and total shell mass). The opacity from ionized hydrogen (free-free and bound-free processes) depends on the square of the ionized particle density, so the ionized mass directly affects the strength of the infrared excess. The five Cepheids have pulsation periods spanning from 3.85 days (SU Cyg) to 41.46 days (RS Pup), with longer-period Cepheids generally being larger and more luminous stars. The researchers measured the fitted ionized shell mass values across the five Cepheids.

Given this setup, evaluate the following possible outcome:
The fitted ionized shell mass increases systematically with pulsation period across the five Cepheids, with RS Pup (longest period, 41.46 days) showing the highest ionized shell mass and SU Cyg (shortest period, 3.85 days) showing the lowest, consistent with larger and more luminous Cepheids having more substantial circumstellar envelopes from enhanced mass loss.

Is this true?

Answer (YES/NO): NO